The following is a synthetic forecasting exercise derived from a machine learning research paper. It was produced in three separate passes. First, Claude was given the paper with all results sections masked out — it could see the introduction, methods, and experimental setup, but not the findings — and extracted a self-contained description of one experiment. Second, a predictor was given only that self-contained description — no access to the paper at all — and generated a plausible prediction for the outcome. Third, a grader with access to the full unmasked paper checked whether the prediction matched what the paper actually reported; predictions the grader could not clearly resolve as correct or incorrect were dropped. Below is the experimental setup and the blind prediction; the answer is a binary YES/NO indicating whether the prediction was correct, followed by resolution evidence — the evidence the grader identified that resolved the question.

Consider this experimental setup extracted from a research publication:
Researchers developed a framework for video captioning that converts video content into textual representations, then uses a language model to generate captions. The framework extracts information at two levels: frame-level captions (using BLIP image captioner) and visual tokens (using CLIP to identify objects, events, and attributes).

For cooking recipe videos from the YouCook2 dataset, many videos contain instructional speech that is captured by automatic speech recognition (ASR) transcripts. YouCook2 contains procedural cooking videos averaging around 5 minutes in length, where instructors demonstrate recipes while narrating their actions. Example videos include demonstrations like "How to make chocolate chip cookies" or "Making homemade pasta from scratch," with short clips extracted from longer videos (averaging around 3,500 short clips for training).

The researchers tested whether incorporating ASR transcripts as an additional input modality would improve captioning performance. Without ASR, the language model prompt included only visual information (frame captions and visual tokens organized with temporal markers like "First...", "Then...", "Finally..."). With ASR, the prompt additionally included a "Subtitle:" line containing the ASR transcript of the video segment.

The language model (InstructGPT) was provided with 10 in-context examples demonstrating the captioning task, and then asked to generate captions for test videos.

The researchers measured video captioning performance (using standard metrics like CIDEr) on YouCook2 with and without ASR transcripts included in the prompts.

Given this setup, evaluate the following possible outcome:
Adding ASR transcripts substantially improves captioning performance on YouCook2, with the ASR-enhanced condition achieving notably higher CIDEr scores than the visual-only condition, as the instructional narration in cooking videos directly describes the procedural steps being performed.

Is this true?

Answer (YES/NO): YES